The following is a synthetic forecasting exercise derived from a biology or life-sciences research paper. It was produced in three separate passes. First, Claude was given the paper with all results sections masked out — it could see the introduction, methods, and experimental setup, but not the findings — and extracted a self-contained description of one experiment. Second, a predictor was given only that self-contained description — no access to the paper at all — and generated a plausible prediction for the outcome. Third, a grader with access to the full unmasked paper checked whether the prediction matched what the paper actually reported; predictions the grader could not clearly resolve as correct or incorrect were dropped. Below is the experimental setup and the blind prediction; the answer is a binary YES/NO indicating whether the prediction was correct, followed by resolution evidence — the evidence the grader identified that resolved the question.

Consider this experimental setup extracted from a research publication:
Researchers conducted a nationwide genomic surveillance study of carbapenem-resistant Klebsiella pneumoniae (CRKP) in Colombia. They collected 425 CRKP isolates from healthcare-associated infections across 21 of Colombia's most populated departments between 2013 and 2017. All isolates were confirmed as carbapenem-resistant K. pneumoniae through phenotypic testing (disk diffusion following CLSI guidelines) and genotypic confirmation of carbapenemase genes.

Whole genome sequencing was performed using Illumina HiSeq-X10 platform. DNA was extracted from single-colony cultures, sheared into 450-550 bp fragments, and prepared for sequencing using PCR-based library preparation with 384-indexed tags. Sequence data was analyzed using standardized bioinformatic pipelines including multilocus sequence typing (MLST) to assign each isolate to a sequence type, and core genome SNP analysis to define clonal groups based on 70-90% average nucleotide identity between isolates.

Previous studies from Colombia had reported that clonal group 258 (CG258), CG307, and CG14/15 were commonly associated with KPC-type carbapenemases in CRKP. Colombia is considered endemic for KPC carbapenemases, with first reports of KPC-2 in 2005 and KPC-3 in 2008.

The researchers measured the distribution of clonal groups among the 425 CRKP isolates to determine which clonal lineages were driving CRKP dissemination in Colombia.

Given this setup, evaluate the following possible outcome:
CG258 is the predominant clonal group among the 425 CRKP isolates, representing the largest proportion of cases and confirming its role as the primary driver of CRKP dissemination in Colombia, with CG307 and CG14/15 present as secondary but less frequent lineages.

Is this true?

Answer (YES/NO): YES